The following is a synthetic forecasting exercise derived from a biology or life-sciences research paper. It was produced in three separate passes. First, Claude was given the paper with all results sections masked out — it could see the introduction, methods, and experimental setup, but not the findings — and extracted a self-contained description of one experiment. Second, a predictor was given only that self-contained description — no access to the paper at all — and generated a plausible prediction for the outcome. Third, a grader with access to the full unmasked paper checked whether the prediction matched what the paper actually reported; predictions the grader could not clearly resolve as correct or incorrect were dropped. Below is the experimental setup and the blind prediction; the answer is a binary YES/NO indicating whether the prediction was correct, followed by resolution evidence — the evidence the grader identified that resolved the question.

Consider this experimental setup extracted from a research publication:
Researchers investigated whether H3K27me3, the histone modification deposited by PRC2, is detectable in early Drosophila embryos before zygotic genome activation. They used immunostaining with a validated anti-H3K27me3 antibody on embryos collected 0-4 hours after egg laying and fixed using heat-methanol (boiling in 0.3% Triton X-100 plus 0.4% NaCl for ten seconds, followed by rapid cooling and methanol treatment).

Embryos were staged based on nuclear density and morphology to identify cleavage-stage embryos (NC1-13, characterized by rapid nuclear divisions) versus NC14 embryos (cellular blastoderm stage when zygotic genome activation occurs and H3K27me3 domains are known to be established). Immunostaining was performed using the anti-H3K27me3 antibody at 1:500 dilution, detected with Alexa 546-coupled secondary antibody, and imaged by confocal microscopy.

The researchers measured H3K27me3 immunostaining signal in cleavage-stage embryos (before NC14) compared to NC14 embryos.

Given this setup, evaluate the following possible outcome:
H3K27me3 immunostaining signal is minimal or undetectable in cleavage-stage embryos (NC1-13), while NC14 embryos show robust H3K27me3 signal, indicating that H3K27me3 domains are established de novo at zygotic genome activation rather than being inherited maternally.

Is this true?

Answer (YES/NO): NO